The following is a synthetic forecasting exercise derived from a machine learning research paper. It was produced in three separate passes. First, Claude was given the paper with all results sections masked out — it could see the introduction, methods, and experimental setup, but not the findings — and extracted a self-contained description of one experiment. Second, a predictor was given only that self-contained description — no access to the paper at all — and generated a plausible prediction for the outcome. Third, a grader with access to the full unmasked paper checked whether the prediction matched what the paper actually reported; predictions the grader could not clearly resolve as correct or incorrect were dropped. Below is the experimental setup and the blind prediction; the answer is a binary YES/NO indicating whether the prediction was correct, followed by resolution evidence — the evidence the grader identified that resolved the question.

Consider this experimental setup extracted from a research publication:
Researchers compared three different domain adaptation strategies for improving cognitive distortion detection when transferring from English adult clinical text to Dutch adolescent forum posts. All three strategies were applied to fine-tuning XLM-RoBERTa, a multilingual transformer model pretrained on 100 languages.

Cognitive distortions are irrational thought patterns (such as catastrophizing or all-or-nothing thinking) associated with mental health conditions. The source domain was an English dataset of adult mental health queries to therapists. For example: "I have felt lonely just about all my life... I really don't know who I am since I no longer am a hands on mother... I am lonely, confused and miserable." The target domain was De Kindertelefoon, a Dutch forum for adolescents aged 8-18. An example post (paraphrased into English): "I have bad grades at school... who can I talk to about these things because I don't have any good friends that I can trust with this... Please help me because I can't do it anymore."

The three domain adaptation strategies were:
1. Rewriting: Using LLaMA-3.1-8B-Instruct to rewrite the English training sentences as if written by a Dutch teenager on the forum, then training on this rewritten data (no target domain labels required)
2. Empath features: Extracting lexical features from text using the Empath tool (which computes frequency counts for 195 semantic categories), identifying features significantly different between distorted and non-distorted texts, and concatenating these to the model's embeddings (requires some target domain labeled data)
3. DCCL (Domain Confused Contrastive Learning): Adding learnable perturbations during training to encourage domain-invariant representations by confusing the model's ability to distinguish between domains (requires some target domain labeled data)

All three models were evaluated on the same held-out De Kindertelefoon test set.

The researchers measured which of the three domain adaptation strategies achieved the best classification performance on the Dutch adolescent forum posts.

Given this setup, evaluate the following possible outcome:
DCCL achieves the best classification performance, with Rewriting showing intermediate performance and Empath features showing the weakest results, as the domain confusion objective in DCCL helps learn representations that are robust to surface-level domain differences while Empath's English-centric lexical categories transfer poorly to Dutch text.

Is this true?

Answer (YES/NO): NO